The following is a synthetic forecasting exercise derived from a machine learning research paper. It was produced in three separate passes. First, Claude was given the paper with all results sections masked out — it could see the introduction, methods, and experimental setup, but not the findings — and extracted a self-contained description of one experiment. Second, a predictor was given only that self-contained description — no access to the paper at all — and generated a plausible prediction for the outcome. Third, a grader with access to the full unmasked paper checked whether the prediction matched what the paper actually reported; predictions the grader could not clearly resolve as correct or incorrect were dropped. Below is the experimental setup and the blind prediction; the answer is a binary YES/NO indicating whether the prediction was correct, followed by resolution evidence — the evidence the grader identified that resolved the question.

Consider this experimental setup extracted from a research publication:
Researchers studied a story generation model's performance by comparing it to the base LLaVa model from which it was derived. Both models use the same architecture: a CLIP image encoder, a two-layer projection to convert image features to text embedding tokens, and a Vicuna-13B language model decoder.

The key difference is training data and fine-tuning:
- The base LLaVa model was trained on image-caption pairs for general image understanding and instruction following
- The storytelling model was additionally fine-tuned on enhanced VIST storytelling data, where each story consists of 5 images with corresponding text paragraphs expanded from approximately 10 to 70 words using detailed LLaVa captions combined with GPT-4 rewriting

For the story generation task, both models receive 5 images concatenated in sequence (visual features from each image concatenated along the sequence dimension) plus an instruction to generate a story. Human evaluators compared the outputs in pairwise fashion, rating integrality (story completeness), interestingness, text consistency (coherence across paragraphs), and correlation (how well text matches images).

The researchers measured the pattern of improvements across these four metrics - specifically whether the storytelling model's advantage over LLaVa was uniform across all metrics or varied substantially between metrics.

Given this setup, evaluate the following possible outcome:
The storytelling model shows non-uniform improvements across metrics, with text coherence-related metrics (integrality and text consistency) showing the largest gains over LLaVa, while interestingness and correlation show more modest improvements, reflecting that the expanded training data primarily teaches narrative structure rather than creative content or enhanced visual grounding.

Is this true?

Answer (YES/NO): NO